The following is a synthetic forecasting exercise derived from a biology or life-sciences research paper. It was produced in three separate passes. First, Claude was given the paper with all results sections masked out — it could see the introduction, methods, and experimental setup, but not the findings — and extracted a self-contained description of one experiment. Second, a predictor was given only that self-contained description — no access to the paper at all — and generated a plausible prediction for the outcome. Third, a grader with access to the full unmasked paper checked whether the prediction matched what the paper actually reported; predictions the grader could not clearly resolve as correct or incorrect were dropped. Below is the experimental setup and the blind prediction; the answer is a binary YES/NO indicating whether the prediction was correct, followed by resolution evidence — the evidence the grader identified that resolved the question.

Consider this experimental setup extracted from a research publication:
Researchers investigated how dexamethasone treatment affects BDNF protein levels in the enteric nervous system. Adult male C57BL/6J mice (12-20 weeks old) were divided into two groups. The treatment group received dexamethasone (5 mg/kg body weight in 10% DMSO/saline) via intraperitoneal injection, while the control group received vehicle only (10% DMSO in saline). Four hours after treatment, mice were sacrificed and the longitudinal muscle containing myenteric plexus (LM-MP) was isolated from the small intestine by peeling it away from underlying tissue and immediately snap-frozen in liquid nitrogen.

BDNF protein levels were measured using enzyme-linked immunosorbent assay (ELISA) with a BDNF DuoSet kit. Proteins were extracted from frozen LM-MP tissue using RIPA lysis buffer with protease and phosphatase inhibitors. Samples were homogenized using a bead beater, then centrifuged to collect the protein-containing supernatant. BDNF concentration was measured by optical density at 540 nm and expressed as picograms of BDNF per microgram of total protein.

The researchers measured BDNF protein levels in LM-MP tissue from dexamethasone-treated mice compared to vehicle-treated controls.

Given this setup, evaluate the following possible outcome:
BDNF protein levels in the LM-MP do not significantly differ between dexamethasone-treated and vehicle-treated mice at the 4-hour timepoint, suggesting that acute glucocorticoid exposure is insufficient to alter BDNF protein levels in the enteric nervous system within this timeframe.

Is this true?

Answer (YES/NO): NO